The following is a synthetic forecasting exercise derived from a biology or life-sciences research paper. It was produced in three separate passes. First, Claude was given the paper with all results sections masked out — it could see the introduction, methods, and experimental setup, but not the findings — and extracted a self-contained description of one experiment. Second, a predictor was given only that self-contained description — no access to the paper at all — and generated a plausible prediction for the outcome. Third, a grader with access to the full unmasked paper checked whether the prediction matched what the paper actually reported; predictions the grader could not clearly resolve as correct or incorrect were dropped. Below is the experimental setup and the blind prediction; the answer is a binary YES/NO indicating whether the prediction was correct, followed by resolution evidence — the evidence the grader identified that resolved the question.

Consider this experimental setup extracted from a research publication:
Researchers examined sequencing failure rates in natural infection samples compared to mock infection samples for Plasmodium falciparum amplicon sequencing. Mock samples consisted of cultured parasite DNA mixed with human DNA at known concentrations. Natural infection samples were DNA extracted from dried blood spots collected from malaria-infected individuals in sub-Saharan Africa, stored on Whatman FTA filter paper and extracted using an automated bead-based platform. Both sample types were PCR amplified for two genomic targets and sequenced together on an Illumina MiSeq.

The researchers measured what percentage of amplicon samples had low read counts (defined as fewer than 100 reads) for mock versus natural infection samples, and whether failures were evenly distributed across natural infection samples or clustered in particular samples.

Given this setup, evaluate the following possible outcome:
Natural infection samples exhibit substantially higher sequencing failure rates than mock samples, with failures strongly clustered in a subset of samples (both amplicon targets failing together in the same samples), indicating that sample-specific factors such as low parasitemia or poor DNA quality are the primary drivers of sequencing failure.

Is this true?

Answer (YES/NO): YES